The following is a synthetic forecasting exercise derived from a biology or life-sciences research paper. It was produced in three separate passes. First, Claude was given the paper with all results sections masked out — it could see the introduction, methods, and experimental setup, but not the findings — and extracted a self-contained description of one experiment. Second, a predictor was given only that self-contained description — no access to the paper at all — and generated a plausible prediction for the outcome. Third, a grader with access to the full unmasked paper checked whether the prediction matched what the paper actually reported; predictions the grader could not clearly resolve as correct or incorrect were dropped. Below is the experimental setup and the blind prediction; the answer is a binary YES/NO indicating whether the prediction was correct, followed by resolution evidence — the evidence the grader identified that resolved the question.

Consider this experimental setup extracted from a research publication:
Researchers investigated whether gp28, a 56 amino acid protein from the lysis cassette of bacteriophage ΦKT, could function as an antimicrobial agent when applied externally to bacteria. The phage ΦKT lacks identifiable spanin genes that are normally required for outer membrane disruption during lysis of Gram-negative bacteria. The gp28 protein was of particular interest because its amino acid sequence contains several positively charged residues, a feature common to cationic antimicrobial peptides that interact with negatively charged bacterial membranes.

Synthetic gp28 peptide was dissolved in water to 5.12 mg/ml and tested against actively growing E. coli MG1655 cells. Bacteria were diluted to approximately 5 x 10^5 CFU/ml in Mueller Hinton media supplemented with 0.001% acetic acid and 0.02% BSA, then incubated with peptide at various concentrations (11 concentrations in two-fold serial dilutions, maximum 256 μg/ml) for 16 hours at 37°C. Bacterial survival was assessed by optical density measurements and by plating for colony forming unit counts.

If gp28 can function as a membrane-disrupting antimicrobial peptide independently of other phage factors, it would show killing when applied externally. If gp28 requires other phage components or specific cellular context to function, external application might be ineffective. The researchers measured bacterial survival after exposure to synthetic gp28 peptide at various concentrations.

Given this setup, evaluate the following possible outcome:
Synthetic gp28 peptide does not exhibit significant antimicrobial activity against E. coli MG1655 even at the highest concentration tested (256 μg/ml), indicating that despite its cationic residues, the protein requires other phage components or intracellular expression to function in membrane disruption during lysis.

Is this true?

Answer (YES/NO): NO